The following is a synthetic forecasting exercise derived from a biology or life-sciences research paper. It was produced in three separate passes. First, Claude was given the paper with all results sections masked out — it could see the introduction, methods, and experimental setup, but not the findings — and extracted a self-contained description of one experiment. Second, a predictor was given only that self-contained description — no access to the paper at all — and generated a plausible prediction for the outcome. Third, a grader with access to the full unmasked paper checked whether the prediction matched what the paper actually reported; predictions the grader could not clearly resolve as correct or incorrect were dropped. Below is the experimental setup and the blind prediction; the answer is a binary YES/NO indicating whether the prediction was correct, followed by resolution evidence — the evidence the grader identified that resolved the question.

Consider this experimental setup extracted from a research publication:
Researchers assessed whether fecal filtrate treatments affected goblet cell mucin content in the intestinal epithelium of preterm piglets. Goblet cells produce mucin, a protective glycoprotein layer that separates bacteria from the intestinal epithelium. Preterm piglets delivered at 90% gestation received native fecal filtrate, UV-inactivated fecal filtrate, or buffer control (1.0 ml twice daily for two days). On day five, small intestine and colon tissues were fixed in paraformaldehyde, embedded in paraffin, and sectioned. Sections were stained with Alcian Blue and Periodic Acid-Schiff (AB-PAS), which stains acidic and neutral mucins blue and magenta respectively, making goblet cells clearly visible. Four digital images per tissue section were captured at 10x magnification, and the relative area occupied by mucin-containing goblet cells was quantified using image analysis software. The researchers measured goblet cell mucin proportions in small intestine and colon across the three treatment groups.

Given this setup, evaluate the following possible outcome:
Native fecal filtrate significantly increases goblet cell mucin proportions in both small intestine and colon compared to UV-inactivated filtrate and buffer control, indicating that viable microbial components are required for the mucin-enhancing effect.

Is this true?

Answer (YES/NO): NO